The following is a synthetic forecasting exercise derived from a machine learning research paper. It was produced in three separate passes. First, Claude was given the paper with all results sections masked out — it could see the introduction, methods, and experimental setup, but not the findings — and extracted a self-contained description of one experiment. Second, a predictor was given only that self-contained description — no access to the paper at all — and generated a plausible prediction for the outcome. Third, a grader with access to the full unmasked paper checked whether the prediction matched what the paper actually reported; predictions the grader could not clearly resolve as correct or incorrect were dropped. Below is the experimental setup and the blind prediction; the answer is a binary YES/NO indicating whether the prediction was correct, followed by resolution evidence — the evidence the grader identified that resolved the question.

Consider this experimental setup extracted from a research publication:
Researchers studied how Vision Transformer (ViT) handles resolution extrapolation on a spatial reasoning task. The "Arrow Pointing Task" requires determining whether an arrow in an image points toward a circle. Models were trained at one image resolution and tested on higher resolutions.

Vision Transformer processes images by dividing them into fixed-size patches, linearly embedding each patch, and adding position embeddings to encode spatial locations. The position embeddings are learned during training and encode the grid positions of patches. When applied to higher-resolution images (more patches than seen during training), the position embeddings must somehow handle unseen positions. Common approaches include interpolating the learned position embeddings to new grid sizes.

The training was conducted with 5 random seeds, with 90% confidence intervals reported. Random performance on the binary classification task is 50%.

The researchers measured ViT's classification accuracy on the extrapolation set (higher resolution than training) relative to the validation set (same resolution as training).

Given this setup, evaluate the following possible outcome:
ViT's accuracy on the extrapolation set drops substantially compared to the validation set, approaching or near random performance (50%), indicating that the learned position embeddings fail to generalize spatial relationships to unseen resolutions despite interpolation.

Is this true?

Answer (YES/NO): NO